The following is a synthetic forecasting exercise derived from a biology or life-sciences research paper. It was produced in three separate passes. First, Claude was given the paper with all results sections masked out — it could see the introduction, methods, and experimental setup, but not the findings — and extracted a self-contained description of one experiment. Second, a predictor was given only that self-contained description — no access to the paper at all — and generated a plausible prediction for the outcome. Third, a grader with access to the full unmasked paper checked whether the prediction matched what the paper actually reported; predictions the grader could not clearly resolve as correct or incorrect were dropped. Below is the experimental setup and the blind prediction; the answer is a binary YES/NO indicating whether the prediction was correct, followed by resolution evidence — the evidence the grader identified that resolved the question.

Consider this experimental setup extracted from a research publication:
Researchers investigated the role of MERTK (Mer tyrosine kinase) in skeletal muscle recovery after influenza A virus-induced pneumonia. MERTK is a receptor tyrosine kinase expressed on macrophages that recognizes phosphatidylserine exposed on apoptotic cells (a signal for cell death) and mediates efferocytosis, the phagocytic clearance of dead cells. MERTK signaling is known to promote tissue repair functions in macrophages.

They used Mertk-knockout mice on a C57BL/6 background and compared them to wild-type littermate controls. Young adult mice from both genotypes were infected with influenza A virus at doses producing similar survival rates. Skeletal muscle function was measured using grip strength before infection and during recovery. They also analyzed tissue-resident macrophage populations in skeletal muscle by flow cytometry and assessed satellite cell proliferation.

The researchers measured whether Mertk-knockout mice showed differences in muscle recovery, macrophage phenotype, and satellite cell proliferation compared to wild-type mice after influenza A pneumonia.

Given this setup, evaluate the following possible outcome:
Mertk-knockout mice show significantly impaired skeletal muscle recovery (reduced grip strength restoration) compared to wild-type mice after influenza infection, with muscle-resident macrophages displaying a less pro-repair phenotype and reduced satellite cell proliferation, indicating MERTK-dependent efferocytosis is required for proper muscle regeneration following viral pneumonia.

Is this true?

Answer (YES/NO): YES